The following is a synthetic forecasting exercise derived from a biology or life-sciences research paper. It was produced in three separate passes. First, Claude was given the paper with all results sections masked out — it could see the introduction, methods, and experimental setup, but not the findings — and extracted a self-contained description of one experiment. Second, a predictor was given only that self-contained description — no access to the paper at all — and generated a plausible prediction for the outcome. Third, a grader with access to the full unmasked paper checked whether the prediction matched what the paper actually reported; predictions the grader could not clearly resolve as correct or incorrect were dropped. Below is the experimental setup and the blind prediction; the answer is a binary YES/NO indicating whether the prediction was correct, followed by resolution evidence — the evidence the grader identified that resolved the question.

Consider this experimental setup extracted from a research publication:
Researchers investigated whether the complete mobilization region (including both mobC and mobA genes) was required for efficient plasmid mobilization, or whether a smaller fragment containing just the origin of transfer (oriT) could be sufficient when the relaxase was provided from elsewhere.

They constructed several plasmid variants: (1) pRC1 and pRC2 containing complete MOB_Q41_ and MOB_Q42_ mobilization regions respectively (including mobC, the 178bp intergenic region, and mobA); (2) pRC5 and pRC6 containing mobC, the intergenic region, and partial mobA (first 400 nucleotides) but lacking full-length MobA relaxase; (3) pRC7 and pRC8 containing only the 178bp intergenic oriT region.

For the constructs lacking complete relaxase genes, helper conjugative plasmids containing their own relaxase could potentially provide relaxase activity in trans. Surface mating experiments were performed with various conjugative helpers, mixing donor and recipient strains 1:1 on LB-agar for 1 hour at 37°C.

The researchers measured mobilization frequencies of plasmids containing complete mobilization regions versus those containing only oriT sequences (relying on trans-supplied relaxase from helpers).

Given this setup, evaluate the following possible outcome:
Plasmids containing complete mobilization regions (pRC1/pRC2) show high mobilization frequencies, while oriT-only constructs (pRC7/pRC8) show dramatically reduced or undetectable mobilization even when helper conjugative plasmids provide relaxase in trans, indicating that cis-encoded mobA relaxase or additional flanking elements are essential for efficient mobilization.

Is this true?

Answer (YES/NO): NO